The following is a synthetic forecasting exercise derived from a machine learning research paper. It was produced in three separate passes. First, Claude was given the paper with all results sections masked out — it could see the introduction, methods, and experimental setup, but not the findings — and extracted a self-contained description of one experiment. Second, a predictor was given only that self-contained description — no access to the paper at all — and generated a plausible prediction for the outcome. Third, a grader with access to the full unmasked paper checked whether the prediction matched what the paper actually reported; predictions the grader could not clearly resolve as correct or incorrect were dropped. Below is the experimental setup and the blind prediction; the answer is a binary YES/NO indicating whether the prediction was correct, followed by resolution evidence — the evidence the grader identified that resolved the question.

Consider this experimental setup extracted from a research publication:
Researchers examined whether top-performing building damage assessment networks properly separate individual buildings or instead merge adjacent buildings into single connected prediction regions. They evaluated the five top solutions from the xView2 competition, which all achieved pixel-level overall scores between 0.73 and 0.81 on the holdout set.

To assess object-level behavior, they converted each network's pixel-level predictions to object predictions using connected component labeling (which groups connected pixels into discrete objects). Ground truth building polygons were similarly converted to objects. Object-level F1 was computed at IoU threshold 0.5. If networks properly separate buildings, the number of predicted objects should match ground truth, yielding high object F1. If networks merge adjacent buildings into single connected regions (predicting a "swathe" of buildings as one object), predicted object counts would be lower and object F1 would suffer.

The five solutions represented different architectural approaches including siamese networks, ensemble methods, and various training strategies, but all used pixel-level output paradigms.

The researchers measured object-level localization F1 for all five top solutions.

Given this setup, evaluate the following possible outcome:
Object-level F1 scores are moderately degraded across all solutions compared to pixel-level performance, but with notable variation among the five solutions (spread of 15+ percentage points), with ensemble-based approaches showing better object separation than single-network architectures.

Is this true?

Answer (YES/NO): NO